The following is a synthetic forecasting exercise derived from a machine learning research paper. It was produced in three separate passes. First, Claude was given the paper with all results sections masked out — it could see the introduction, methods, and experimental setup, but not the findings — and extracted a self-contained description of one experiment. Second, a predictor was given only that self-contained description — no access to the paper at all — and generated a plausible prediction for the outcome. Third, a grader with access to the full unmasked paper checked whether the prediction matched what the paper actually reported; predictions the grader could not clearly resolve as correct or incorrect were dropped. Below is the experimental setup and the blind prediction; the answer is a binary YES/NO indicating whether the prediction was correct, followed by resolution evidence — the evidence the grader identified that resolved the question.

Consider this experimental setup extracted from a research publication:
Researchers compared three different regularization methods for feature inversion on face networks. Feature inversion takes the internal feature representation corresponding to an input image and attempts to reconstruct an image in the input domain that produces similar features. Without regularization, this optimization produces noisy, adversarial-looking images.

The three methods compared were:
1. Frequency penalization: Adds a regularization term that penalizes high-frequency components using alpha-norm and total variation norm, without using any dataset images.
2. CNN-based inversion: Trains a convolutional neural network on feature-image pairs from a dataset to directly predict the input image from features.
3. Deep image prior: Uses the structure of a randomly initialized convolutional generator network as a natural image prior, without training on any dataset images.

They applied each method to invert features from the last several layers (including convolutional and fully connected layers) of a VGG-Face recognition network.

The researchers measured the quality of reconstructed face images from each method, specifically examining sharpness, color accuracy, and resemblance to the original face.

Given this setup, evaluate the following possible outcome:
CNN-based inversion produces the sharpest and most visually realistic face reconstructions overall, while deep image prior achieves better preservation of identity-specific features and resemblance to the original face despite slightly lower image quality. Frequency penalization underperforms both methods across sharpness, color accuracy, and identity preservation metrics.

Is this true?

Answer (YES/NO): NO